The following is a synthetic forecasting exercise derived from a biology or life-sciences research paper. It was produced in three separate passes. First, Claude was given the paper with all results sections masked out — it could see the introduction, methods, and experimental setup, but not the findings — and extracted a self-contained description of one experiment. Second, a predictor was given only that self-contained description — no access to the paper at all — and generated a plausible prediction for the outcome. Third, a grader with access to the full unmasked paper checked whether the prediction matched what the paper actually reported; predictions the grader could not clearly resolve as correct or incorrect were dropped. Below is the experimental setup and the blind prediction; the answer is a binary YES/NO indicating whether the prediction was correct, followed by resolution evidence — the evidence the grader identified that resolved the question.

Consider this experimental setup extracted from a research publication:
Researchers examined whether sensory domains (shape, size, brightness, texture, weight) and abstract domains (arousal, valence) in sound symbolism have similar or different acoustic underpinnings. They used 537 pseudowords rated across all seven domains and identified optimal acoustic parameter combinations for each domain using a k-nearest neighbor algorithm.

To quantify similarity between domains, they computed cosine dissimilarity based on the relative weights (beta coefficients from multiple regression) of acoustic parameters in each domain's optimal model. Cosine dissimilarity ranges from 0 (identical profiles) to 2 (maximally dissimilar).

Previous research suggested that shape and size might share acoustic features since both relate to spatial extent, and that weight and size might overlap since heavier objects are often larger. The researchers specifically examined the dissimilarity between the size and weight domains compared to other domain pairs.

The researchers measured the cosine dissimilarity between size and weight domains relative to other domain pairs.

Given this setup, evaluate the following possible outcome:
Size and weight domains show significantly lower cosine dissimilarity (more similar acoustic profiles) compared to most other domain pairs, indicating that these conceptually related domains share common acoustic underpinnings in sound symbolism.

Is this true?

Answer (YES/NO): NO